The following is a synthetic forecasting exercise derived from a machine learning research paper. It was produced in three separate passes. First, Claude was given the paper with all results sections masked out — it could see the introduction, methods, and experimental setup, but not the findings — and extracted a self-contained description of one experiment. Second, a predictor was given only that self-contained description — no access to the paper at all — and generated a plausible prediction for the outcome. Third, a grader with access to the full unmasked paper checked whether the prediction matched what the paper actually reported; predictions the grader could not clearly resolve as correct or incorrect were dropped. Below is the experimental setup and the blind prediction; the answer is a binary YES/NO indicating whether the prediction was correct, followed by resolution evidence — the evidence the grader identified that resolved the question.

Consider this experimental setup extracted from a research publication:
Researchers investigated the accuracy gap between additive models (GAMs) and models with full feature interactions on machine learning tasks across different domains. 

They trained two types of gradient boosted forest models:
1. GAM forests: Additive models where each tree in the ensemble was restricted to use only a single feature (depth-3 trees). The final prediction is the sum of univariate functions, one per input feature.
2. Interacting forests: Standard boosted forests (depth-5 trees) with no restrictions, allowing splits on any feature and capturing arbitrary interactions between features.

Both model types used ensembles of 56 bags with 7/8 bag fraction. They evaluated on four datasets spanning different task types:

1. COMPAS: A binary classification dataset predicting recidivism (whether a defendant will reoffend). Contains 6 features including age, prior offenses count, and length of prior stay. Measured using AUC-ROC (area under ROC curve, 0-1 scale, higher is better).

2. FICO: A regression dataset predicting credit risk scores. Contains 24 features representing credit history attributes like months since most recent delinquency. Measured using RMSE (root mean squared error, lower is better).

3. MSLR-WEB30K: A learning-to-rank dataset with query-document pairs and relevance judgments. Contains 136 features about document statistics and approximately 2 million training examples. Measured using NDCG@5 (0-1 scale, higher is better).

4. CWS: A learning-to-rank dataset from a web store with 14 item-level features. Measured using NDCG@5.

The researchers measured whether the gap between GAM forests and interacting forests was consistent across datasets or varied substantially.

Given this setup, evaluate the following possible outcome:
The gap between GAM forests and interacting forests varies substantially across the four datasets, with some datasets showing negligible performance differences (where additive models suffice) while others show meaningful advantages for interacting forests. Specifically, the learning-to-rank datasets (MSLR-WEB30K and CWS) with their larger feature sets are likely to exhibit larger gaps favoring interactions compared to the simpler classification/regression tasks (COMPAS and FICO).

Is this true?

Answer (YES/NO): NO